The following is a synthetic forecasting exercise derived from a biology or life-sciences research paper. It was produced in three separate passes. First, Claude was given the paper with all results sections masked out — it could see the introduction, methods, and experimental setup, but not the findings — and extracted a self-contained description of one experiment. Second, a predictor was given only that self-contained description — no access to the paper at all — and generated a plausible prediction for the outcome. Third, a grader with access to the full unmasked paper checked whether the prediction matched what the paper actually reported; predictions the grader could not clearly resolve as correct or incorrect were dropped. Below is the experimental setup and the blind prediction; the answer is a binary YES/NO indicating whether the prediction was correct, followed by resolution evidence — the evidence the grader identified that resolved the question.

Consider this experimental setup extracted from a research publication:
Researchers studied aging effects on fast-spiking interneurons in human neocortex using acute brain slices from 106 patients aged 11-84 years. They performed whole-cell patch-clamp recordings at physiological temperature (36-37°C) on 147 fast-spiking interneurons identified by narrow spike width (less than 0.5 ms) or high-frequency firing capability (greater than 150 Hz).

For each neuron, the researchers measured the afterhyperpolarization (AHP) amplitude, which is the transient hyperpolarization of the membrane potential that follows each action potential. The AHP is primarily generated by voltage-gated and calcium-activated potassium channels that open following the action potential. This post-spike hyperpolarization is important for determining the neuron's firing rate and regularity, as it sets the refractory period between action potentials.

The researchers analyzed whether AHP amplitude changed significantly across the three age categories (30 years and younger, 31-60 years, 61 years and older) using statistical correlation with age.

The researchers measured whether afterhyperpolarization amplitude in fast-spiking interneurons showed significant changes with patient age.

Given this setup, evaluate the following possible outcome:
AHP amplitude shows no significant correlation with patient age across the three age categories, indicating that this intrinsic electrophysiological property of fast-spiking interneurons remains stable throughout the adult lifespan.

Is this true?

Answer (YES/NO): YES